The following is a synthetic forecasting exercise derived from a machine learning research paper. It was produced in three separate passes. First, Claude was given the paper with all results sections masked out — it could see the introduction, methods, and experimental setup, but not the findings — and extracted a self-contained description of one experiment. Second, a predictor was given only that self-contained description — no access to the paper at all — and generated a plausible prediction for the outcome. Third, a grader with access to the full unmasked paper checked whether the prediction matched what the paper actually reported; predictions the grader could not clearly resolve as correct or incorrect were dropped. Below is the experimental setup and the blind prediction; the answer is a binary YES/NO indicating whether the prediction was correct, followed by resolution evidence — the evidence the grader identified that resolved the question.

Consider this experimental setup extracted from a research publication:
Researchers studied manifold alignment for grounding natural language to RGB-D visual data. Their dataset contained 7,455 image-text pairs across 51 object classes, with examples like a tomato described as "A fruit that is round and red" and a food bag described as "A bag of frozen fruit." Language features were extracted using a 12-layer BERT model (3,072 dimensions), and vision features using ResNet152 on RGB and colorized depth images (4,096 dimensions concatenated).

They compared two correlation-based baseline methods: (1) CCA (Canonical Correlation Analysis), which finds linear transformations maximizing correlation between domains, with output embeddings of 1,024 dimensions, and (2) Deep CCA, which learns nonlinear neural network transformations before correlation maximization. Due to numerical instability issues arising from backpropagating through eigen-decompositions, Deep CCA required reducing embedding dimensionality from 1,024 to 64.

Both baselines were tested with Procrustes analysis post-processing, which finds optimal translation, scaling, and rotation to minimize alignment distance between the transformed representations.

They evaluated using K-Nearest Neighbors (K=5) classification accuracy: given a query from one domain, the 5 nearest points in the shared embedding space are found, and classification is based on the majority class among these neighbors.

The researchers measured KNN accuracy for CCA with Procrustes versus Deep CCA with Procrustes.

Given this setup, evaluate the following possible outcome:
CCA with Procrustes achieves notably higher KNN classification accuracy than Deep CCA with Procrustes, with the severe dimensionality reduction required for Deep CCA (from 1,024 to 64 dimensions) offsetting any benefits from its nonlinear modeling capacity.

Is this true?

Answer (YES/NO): NO